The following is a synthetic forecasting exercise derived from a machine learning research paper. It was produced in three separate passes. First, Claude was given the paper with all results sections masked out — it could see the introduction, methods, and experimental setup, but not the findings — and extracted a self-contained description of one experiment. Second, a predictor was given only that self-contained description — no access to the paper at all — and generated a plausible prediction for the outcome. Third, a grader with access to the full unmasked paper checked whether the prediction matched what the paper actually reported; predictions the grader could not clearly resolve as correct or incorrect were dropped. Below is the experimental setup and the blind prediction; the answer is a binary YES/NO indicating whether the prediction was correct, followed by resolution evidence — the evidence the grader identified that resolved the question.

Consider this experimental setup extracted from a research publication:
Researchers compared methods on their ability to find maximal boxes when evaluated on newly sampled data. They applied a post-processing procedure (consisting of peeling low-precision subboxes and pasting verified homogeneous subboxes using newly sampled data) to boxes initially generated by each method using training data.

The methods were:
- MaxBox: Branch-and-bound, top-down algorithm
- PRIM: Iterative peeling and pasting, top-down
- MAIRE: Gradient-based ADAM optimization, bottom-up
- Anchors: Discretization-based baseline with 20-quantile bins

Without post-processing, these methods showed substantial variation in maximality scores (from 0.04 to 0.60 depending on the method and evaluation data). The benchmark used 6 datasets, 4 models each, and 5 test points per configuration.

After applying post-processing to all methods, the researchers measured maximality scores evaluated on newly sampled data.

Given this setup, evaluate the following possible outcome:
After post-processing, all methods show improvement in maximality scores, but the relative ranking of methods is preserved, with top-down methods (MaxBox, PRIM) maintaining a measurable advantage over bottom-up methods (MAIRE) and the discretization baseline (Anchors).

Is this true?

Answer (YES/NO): NO